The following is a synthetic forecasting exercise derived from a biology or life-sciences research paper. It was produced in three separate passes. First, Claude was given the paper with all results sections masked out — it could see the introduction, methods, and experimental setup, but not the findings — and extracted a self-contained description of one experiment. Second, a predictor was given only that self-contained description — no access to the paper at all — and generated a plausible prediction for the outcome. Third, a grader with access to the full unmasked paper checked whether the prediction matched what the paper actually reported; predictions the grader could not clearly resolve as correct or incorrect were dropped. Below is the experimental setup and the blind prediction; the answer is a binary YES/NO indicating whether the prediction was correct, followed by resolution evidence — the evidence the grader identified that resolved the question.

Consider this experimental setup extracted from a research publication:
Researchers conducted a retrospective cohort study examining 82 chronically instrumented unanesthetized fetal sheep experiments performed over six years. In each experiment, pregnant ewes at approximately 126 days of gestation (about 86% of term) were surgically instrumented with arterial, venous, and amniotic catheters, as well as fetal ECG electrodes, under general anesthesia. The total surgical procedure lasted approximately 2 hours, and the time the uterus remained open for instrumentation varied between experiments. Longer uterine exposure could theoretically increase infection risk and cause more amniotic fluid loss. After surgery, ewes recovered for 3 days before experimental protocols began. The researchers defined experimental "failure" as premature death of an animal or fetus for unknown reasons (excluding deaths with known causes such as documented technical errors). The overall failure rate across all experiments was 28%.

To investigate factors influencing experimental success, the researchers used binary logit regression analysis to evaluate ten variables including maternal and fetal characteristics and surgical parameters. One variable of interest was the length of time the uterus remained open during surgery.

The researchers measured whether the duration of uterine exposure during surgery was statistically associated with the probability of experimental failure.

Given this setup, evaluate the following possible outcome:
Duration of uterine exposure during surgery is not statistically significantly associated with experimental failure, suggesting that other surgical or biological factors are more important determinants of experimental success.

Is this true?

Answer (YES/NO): NO